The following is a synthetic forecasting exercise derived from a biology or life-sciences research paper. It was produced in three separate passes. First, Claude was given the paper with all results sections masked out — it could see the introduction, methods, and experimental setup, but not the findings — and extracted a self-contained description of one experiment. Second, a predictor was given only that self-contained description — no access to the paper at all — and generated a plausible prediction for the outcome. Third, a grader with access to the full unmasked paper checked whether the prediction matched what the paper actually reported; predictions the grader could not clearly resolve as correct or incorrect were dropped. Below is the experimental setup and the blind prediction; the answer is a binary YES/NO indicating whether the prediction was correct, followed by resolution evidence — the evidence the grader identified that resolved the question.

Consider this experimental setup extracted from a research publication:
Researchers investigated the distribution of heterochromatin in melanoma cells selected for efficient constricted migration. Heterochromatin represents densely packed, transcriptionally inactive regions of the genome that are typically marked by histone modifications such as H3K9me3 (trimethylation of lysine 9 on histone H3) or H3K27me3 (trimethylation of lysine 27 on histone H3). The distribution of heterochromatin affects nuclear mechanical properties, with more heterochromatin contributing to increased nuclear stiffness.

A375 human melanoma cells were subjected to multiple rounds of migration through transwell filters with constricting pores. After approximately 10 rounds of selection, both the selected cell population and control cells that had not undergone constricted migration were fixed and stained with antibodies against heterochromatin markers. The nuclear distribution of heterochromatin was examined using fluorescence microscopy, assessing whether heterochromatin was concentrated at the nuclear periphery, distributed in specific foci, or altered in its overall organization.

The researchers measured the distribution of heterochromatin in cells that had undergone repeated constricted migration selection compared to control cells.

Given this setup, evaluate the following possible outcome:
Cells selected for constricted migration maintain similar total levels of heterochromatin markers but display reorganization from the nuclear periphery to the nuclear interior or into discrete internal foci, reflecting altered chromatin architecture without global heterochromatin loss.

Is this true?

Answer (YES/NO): NO